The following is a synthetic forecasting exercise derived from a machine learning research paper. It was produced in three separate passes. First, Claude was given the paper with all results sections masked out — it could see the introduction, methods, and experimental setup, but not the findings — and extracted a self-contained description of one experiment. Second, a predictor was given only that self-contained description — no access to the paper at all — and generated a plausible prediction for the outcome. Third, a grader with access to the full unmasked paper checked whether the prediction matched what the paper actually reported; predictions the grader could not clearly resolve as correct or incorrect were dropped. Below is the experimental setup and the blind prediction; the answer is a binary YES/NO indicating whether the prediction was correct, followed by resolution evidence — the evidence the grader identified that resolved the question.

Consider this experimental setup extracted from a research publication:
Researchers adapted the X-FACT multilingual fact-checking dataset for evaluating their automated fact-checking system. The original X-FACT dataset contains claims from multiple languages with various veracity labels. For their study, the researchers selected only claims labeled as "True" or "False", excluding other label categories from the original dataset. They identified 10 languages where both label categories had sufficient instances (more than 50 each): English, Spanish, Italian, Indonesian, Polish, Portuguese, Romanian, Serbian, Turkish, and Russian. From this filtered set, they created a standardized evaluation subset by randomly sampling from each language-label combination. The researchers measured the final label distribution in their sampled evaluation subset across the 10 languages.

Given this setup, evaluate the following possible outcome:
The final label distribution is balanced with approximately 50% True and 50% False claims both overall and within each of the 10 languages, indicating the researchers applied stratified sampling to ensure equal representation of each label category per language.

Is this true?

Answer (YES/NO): YES